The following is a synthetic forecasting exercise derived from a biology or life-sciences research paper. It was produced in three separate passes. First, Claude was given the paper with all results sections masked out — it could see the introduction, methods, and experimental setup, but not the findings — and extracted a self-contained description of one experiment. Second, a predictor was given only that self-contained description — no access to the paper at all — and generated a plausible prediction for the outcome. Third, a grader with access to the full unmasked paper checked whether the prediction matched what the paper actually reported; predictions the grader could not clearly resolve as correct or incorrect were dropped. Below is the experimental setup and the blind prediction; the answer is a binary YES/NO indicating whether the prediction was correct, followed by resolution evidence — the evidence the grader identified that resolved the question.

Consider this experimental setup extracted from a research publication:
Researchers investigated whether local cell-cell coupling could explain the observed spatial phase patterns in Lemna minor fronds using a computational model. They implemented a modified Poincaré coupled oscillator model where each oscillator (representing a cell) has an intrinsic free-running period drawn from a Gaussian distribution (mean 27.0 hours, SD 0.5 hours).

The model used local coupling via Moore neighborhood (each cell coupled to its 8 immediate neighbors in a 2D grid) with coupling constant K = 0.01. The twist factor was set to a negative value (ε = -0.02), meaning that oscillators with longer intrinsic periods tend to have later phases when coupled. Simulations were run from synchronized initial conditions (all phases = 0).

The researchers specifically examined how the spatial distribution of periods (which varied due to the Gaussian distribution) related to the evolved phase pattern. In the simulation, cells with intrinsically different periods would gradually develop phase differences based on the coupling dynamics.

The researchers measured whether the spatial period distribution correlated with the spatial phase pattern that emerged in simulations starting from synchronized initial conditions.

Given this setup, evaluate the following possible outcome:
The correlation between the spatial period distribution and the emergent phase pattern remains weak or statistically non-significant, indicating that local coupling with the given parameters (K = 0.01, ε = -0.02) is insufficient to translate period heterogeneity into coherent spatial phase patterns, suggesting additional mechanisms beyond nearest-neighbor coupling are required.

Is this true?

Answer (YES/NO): NO